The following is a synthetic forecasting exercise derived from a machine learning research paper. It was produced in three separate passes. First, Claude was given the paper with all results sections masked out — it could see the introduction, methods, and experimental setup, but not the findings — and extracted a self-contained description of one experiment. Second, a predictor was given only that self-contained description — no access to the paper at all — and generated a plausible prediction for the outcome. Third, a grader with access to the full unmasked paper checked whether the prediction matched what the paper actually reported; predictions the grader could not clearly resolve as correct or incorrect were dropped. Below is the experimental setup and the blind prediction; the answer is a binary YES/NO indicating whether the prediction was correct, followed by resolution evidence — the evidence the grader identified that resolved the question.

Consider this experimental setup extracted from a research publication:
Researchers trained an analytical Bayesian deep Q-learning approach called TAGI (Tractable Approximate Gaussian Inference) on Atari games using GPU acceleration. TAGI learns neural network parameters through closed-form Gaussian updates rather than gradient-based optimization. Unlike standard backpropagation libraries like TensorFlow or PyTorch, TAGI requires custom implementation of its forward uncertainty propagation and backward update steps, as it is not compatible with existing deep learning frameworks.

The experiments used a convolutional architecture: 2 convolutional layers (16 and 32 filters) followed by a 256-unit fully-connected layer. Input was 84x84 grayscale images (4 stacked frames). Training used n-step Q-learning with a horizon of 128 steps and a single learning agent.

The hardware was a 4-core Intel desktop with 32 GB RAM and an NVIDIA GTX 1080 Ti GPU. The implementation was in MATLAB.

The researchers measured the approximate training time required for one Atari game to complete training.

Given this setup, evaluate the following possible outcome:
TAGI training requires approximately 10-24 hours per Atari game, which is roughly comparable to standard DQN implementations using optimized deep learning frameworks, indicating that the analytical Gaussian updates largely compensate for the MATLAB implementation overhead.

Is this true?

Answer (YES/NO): NO